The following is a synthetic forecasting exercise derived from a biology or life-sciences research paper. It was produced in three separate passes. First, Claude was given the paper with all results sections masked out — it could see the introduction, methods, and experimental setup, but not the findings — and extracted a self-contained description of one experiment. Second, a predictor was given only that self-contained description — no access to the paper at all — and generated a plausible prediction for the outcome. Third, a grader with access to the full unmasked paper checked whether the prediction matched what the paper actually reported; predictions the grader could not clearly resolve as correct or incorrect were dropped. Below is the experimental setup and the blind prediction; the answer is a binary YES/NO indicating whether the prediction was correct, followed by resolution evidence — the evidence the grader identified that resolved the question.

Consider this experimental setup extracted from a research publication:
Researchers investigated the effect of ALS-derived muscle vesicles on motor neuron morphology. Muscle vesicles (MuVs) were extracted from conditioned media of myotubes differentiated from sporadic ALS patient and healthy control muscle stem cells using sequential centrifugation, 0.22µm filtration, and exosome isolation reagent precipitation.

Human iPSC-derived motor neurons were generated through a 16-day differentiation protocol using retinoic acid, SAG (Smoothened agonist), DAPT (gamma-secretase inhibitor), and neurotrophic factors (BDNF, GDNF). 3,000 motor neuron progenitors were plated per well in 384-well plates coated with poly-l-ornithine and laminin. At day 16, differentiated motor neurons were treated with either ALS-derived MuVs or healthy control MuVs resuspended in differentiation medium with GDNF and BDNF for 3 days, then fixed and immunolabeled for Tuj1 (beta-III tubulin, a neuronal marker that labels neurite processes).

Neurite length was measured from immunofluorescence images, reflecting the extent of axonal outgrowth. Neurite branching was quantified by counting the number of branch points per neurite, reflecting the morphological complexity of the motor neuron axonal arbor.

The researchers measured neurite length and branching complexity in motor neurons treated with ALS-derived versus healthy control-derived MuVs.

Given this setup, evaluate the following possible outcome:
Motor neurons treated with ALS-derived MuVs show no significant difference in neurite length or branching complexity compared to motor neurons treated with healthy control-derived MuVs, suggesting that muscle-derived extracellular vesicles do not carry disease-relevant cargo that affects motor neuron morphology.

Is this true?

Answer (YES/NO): NO